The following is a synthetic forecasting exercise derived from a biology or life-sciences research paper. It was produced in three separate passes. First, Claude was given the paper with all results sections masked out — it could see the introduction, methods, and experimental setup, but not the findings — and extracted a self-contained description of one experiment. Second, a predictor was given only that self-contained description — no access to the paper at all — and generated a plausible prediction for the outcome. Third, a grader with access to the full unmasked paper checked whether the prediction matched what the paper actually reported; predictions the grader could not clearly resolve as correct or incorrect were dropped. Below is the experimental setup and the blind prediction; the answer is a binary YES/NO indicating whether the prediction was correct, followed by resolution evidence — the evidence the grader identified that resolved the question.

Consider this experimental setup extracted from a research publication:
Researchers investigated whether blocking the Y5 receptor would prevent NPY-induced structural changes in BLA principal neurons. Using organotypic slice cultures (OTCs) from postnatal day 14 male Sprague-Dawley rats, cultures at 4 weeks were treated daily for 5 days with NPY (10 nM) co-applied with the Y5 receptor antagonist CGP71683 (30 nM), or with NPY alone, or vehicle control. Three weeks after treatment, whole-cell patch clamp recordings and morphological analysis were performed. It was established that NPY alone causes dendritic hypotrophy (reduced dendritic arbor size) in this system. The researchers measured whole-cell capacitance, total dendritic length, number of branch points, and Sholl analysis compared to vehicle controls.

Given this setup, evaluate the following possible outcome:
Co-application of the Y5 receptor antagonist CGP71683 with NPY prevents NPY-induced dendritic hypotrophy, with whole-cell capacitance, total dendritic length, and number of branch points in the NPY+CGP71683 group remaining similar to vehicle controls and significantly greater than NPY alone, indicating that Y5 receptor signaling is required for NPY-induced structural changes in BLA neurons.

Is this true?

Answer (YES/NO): NO